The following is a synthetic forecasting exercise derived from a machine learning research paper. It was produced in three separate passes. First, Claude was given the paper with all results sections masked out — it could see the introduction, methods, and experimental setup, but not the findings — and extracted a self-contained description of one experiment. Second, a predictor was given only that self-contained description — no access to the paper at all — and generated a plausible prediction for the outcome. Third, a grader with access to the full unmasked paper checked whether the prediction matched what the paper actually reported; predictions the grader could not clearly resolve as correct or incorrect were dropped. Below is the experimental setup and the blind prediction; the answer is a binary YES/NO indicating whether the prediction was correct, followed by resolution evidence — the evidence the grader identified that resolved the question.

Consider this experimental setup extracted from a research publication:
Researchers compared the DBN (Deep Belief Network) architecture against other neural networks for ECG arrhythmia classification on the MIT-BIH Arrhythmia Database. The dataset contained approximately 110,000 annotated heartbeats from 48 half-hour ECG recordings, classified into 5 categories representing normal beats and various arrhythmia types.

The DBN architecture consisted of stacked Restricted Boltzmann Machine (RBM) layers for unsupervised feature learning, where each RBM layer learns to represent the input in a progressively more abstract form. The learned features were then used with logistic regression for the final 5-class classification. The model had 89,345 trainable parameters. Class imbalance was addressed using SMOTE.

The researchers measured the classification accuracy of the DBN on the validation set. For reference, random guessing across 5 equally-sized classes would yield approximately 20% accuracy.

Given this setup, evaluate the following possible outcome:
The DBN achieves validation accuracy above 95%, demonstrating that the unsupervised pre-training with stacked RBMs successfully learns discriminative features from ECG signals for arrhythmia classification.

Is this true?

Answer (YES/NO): NO